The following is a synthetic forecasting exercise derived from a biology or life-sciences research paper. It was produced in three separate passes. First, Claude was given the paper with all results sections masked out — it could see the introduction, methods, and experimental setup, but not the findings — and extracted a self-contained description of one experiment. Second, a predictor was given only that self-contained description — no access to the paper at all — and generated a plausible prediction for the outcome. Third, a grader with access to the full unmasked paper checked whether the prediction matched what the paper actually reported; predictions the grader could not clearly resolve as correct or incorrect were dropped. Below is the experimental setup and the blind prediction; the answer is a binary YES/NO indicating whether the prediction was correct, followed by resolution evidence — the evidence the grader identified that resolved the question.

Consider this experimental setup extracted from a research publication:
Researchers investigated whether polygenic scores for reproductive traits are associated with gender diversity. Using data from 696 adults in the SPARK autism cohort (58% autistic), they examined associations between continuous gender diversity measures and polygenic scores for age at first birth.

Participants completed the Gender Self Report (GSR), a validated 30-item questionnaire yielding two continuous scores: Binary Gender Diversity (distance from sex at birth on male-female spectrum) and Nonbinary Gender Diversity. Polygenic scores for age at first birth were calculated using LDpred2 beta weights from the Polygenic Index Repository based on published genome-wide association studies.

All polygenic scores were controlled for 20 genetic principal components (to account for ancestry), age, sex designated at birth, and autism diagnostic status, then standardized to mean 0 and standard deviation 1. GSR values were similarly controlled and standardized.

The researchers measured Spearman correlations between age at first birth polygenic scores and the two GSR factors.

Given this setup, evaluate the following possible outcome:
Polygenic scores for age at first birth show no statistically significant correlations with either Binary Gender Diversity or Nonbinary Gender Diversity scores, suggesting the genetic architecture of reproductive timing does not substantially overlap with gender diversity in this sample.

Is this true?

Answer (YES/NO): YES